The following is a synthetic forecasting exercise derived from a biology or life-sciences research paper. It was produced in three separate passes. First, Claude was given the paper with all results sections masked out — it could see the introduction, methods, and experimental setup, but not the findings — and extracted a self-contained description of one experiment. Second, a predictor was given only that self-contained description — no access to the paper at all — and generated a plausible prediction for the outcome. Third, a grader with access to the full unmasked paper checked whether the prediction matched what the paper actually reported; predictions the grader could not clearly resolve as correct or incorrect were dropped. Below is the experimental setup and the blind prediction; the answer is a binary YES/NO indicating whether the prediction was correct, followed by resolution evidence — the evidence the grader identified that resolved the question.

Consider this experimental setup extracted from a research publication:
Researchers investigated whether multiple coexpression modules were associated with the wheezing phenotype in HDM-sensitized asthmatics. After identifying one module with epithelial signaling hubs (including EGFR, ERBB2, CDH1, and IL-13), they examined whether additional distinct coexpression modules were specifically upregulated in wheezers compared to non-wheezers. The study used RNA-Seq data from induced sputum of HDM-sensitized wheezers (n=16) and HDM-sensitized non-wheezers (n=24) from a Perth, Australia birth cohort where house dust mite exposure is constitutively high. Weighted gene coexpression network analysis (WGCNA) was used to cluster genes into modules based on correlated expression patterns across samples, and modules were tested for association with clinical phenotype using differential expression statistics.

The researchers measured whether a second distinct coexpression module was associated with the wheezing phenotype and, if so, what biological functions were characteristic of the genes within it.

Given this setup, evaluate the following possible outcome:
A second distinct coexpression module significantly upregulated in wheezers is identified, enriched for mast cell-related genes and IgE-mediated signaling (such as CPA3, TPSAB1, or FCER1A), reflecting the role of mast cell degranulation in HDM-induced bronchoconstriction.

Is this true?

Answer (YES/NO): NO